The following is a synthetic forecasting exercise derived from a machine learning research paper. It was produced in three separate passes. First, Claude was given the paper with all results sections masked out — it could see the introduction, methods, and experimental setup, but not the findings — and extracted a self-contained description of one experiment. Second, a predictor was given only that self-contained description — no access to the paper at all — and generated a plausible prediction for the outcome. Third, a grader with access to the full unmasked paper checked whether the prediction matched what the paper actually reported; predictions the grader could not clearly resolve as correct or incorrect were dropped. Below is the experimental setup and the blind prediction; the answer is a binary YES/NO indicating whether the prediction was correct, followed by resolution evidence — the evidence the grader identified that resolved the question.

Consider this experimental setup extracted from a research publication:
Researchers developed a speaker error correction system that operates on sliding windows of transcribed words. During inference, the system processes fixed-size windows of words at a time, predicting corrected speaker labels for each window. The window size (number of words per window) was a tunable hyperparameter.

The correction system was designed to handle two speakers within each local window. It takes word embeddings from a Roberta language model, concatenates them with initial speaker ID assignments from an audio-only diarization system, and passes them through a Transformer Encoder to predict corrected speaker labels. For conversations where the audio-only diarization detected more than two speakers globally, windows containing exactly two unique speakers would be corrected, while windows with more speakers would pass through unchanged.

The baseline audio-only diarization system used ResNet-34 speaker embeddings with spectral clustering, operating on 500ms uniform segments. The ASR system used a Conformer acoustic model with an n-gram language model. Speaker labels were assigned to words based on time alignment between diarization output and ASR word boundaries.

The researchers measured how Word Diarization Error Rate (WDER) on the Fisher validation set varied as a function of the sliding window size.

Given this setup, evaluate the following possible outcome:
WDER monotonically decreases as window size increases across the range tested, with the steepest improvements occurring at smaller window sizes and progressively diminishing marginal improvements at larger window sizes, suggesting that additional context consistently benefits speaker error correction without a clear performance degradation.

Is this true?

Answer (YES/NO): NO